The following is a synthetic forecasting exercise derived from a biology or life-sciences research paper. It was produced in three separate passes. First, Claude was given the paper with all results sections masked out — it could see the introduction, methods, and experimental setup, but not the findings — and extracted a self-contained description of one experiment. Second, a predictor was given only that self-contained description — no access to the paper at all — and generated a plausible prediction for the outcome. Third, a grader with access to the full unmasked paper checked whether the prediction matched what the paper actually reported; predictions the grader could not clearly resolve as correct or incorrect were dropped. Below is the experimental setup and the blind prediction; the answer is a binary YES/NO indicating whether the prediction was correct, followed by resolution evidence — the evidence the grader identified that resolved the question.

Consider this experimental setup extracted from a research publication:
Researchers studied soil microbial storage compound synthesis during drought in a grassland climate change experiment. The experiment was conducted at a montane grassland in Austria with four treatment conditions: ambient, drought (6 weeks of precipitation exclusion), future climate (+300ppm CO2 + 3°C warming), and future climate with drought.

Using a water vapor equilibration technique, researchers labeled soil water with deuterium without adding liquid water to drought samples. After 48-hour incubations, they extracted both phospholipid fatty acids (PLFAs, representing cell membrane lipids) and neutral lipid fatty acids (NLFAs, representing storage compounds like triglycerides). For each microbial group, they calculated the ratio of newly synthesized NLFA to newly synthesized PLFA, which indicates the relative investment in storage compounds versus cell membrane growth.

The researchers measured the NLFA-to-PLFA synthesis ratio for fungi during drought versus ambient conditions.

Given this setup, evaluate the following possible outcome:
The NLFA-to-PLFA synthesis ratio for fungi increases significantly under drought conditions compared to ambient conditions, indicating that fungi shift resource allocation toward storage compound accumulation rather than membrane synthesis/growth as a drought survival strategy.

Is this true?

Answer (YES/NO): YES